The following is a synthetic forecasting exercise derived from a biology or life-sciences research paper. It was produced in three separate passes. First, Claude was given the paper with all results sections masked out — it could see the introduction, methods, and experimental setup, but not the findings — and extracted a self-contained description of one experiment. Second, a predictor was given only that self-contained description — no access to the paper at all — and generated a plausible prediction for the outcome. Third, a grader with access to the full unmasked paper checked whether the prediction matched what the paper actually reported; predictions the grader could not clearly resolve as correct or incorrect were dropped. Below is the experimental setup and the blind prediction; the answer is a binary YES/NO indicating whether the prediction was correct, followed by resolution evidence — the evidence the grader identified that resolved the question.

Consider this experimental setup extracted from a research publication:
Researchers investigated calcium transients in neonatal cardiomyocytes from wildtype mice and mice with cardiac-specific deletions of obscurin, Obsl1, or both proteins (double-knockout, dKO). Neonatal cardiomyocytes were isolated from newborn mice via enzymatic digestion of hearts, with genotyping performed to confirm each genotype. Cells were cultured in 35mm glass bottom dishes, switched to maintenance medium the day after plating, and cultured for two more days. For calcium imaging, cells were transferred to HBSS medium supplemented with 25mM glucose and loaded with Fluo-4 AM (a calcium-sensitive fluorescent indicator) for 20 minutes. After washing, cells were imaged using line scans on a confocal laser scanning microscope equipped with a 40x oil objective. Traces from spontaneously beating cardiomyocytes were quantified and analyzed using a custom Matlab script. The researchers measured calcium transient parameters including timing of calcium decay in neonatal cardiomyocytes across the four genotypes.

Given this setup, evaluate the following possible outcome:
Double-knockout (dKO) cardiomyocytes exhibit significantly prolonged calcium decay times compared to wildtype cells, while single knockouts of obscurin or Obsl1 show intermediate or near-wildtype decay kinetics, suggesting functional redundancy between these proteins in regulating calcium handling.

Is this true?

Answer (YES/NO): YES